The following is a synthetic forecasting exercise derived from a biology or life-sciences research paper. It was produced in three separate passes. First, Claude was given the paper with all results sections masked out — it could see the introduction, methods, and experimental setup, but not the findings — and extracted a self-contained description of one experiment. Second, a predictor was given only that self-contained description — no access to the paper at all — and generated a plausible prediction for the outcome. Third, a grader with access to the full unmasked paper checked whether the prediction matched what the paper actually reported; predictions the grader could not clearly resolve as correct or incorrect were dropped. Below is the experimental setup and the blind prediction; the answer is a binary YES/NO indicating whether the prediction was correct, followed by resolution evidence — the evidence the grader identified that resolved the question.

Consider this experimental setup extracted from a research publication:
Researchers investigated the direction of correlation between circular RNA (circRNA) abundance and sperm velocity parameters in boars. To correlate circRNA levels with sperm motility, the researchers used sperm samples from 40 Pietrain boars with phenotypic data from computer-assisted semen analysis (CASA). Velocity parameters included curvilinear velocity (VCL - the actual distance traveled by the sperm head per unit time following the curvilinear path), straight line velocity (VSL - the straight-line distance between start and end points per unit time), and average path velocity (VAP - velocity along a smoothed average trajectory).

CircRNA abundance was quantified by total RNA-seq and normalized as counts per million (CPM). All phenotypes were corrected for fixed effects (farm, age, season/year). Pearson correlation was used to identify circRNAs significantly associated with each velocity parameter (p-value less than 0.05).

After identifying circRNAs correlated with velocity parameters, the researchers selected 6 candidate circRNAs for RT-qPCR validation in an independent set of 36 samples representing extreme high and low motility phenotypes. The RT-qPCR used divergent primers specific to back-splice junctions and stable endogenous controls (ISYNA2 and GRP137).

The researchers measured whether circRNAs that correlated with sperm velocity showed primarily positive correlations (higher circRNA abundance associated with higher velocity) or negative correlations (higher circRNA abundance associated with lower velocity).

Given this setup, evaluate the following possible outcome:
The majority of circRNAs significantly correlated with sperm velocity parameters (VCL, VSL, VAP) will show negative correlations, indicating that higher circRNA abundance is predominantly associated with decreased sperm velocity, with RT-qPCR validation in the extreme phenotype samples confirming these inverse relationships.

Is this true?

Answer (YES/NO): NO